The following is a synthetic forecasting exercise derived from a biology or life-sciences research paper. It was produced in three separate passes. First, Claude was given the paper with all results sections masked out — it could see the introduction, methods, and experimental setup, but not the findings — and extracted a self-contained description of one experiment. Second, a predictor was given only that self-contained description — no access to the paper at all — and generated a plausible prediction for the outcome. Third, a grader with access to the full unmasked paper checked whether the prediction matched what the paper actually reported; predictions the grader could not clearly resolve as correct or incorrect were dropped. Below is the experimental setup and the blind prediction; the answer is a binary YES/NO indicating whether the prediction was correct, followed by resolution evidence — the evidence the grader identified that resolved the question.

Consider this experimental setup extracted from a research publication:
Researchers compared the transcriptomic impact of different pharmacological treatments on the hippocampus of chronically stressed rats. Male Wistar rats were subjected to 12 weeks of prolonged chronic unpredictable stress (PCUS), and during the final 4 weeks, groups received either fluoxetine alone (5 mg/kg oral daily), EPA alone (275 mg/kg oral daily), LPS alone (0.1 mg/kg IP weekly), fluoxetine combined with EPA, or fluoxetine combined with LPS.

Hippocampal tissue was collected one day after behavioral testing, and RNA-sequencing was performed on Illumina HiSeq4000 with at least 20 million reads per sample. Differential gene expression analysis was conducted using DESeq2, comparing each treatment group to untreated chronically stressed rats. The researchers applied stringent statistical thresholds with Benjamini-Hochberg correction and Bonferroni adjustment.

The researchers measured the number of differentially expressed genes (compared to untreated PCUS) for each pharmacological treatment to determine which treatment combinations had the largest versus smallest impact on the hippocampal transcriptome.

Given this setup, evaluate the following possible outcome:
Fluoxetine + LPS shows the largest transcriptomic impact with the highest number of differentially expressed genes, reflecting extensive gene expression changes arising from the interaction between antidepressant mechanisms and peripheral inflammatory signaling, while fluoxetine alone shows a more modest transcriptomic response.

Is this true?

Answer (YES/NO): NO